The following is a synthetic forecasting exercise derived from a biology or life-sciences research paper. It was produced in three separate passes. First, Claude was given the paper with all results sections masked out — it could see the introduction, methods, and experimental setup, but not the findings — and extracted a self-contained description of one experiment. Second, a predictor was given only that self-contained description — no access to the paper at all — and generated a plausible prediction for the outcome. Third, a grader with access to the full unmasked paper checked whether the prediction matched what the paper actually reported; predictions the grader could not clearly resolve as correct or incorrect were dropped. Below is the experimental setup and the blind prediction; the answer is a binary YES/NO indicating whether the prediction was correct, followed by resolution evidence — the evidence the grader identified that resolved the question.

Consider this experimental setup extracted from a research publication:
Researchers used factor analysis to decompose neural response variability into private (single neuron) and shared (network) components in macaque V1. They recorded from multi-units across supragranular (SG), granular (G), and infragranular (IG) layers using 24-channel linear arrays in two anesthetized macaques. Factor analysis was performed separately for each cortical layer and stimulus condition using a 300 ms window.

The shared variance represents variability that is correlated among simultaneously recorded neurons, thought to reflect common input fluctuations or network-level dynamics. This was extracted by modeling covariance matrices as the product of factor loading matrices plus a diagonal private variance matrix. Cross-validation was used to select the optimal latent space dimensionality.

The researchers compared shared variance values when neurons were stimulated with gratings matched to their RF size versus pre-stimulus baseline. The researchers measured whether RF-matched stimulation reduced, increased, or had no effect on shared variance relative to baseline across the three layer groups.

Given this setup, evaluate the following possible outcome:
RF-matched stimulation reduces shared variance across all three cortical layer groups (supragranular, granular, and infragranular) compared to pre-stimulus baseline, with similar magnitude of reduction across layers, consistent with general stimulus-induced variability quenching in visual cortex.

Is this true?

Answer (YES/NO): YES